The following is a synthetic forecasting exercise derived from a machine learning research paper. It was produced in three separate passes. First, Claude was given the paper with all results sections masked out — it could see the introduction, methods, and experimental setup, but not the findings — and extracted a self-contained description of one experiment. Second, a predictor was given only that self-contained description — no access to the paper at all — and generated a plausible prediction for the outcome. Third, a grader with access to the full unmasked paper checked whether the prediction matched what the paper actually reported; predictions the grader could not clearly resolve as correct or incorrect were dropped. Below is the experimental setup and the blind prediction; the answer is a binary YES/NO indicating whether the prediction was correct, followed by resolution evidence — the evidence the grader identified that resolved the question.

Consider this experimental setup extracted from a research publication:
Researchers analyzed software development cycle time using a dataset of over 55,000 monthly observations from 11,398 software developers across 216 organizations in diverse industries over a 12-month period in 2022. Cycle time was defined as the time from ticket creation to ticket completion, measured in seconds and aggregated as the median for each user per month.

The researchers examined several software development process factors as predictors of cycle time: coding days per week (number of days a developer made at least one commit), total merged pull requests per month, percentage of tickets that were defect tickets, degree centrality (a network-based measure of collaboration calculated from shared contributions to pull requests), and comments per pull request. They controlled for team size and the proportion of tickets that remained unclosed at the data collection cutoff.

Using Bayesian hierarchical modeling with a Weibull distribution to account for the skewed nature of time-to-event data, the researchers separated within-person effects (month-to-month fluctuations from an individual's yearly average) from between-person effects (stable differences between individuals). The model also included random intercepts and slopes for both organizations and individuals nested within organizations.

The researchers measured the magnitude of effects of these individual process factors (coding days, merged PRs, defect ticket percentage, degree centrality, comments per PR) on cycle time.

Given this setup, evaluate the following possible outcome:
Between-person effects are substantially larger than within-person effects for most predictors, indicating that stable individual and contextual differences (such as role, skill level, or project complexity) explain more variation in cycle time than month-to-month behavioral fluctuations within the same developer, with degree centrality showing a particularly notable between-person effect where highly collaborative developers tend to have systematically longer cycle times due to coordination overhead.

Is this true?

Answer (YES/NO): NO